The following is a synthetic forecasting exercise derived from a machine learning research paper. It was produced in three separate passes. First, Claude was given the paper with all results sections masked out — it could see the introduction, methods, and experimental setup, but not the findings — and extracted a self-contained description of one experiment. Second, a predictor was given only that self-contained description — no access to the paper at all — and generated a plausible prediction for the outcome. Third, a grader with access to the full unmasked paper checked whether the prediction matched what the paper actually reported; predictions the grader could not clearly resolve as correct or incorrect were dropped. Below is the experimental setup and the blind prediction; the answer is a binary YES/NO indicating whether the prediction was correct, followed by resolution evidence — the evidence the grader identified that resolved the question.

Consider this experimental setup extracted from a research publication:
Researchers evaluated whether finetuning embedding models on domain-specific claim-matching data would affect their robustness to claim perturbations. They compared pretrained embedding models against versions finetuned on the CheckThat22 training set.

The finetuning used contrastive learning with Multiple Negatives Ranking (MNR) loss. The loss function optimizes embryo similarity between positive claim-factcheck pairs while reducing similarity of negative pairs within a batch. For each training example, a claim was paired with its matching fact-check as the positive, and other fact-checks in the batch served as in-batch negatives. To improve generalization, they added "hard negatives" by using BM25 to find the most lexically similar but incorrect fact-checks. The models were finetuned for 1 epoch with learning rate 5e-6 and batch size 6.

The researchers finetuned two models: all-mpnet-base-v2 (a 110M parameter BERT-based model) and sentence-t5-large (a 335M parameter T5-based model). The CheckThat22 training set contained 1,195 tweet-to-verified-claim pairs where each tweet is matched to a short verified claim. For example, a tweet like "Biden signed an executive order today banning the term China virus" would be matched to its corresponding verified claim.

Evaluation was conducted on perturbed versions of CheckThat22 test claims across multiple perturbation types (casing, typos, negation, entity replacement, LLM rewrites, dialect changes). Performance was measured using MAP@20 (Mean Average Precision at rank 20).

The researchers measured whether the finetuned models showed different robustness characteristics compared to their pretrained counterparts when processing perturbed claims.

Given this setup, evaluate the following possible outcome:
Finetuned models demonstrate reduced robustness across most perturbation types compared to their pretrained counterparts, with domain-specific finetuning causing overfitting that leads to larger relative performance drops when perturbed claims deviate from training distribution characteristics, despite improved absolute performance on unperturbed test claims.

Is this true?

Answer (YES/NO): NO